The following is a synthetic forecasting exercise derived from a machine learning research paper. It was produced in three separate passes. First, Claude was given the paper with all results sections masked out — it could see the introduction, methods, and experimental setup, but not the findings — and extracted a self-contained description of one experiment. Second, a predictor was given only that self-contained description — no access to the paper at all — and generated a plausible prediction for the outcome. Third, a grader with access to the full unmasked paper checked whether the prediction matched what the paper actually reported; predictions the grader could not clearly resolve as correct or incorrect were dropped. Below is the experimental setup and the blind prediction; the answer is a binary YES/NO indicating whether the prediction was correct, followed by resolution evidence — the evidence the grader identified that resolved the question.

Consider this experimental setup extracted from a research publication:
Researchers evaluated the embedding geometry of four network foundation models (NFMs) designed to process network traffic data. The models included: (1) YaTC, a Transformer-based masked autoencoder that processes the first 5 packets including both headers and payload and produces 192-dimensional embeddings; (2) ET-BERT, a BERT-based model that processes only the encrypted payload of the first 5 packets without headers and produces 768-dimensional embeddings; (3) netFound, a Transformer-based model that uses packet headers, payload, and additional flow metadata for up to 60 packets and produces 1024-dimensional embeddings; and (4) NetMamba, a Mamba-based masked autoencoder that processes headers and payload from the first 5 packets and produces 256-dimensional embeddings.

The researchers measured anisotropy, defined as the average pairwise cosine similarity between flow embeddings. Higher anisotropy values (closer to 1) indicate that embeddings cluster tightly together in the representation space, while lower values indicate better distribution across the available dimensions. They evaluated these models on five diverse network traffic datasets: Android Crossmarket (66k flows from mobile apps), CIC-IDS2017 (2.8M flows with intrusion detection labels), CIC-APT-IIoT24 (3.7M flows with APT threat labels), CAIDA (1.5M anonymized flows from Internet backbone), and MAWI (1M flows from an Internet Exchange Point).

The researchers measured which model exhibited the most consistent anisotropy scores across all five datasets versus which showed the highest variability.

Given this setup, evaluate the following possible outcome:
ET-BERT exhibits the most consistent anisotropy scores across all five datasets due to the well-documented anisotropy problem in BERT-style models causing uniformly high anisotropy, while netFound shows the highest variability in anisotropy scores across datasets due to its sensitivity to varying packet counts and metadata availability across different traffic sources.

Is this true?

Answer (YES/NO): NO